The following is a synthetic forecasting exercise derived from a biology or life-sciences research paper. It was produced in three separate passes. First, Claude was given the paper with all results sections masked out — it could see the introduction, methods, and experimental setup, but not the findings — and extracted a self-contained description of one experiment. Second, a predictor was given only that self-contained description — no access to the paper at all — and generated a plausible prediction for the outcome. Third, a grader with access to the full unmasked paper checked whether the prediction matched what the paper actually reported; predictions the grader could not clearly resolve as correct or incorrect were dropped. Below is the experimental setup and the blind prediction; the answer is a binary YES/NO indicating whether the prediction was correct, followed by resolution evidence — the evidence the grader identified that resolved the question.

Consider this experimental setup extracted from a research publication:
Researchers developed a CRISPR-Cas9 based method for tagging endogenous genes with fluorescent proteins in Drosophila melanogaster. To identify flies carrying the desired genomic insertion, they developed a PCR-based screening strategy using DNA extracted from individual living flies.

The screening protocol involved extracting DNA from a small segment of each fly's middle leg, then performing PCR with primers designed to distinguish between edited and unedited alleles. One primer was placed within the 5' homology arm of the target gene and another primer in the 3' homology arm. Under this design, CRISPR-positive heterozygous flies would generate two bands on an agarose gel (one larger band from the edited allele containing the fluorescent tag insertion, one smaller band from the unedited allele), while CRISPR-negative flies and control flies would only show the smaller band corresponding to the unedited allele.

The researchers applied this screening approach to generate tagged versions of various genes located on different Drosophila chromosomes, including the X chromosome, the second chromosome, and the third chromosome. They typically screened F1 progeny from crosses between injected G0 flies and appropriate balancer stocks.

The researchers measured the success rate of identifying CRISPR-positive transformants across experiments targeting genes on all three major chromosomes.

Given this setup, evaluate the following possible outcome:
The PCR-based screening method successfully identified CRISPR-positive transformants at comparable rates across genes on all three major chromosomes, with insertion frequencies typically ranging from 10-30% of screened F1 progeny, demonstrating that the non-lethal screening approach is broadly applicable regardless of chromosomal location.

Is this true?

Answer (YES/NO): YES